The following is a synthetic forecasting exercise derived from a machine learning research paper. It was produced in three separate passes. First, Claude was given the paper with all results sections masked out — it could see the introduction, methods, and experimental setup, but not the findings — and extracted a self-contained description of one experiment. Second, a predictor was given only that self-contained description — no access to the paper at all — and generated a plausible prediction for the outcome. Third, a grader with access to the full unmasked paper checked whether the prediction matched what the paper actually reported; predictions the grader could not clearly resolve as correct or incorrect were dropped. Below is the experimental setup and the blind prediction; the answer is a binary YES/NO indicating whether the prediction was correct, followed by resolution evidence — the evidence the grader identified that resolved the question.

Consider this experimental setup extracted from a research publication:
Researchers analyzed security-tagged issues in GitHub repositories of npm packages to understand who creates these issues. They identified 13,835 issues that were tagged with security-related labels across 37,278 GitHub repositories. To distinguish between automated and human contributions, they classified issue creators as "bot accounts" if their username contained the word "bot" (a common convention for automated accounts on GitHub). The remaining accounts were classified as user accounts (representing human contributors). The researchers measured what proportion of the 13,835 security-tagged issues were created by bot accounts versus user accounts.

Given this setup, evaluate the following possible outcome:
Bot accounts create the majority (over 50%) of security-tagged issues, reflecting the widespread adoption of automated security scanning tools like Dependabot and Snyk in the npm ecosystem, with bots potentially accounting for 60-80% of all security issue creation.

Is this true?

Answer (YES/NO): NO